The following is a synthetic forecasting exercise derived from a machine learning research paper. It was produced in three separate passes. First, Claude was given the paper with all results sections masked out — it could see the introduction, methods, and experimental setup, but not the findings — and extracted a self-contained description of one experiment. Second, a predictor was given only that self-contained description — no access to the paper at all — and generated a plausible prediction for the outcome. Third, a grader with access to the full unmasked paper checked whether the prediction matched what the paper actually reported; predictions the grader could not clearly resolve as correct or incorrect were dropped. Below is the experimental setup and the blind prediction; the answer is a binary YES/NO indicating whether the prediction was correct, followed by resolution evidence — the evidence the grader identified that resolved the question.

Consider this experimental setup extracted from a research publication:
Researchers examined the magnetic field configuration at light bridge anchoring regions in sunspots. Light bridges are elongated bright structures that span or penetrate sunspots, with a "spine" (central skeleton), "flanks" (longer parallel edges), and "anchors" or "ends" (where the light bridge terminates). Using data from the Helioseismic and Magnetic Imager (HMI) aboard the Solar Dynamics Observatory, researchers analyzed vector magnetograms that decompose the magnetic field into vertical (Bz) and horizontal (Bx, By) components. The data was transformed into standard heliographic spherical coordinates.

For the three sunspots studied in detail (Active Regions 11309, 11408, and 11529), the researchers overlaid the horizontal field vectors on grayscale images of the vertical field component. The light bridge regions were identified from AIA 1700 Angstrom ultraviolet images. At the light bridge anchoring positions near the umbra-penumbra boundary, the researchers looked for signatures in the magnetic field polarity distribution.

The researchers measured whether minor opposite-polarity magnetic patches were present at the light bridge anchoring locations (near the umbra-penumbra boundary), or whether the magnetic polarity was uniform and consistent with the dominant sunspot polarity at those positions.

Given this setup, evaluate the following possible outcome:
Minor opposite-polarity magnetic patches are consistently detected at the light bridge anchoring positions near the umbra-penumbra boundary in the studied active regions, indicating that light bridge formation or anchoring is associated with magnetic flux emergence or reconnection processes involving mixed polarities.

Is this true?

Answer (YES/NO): YES